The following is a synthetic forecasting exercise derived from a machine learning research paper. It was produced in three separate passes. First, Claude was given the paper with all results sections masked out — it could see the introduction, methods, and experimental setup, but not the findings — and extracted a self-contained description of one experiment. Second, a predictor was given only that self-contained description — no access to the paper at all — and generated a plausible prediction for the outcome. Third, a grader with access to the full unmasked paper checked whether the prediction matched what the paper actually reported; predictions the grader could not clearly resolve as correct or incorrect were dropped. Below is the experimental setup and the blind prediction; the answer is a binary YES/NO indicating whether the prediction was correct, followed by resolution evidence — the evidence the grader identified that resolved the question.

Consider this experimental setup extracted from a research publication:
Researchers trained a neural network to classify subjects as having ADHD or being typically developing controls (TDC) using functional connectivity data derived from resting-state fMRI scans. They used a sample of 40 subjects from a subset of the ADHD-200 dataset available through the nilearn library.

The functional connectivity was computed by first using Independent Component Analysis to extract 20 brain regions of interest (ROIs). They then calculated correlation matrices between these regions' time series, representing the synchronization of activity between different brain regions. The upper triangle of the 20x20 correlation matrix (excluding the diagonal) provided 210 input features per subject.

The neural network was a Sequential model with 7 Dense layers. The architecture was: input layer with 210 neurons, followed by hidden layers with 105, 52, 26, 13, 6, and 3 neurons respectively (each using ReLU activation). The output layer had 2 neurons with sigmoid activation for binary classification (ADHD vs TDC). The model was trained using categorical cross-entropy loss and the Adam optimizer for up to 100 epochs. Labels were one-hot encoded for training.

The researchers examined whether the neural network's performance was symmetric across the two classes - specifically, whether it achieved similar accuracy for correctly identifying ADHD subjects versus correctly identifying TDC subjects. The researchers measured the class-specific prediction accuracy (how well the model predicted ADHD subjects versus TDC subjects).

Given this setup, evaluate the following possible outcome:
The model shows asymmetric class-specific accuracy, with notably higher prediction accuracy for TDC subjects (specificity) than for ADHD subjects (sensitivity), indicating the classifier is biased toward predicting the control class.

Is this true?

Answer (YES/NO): NO